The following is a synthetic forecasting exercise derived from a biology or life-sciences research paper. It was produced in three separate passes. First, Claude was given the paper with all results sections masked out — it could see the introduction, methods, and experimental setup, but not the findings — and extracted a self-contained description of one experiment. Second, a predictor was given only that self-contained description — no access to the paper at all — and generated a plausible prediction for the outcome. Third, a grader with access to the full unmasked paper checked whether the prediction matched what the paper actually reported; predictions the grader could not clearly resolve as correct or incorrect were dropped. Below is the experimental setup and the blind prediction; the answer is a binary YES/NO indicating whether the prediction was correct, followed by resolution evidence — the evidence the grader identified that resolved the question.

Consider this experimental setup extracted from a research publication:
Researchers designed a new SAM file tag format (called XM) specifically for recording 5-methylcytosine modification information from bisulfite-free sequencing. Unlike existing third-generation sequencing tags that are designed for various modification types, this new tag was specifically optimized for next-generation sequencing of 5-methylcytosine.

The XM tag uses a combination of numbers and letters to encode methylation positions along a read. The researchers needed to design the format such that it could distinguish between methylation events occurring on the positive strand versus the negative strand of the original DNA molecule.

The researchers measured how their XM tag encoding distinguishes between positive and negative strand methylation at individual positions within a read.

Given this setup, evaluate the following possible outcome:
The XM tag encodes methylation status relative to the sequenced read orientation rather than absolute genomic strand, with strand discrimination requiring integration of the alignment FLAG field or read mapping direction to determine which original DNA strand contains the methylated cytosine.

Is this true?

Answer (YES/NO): NO